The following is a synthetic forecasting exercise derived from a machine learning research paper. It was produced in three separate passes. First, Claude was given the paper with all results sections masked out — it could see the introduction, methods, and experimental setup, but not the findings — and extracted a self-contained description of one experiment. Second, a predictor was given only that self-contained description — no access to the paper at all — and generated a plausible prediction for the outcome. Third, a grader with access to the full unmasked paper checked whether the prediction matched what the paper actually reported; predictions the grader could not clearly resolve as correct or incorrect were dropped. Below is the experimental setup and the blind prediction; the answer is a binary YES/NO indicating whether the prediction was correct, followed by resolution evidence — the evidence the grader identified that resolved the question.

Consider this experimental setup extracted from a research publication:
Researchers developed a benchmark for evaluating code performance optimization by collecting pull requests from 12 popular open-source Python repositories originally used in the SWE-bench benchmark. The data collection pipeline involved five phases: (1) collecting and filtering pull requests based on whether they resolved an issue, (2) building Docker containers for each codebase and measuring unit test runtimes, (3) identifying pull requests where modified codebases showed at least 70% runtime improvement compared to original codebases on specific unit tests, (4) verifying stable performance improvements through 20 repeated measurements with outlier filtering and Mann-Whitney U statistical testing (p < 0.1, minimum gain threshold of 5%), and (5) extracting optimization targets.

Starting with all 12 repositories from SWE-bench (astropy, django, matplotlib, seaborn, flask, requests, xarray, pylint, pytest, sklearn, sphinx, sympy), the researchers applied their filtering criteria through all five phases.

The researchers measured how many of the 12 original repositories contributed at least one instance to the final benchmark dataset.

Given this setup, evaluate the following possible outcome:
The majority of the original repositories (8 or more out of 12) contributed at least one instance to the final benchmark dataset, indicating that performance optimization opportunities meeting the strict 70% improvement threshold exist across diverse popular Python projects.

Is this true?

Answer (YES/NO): YES